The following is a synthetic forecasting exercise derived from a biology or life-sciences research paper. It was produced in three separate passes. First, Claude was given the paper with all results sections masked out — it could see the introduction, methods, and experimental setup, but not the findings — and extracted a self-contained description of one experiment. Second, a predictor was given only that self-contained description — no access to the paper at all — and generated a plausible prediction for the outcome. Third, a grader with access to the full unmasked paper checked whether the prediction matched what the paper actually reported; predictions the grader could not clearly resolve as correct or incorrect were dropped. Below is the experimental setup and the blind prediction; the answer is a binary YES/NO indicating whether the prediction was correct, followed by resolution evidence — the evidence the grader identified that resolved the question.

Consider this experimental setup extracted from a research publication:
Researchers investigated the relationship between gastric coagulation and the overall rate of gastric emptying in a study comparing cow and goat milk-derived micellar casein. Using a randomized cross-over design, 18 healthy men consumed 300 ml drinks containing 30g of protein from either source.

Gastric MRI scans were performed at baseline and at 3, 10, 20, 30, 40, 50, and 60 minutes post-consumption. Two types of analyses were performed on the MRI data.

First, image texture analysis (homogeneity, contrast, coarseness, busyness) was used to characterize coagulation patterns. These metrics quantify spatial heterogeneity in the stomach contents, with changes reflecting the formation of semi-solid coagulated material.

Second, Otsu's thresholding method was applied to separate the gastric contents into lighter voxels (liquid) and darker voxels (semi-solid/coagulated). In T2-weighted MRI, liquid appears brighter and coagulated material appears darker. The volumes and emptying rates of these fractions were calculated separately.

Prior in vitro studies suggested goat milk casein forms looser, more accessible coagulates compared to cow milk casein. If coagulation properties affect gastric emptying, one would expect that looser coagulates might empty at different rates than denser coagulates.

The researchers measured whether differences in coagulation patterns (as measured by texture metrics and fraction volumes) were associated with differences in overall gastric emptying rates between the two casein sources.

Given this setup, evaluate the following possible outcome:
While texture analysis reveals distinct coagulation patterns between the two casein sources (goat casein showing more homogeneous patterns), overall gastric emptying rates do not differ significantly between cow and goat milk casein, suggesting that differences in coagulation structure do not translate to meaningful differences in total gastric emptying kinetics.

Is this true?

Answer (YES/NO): NO